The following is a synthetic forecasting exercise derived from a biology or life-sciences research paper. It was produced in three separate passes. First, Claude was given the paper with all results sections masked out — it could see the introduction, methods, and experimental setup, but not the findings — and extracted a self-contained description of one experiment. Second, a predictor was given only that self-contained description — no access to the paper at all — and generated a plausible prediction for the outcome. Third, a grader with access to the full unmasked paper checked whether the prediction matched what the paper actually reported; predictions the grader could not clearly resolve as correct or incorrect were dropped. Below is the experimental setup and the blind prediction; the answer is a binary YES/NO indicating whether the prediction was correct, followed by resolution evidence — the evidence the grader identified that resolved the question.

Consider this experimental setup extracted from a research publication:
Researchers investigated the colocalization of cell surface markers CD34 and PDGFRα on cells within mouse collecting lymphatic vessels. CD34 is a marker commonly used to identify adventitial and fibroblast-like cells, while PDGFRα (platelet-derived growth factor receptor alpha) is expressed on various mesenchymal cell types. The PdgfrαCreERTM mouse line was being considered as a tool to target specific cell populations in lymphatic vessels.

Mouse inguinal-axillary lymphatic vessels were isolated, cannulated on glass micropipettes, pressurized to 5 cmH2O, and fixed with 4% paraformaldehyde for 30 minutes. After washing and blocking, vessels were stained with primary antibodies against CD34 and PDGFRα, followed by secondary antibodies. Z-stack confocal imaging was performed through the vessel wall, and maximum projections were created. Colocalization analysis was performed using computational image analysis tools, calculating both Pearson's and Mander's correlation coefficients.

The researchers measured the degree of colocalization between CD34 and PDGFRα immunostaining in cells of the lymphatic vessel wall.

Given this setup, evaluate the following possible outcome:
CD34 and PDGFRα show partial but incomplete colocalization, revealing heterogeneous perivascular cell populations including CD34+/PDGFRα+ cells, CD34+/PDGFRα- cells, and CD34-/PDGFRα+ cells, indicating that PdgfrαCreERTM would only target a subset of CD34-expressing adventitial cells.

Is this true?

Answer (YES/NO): NO